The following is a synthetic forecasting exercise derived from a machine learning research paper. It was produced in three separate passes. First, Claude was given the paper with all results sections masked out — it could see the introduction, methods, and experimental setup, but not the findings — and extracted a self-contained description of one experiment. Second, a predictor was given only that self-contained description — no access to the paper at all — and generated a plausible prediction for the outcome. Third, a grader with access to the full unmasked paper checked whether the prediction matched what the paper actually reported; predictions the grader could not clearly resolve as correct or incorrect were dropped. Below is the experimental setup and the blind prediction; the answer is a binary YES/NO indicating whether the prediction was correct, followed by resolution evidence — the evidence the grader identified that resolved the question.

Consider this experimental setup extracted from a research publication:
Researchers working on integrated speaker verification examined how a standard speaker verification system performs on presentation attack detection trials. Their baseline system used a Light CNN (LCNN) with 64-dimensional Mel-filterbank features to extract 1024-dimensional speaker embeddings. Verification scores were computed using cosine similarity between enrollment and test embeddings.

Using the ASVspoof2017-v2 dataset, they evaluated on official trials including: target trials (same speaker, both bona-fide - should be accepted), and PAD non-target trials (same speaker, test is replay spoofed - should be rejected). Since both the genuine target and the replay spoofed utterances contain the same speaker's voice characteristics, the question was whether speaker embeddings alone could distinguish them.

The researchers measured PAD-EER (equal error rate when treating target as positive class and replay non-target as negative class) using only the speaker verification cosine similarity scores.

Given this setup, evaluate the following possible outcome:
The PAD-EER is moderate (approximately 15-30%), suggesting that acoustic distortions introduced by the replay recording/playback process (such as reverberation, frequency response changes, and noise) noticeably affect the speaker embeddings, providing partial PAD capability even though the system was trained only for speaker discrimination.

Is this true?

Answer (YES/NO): NO